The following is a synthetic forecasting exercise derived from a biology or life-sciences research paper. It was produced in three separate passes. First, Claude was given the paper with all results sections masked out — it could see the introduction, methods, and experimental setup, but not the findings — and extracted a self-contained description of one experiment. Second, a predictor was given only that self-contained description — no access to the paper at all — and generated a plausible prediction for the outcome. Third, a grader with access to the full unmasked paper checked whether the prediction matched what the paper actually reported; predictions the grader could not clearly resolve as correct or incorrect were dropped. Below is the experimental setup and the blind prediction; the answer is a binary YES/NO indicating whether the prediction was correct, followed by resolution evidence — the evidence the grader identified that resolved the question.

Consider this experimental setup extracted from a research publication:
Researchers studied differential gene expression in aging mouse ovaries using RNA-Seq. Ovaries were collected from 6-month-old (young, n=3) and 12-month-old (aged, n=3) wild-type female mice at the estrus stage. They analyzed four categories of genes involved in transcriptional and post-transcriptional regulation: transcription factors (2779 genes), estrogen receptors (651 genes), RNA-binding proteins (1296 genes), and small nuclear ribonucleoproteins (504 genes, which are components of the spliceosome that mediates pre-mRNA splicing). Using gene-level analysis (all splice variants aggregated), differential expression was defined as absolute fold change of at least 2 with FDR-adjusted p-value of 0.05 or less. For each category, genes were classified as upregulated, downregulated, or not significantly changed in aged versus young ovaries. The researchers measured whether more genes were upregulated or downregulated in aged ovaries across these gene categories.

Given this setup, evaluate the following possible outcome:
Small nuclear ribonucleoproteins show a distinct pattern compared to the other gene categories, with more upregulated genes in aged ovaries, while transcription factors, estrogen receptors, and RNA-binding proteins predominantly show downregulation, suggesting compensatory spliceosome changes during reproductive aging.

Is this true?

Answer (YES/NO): NO